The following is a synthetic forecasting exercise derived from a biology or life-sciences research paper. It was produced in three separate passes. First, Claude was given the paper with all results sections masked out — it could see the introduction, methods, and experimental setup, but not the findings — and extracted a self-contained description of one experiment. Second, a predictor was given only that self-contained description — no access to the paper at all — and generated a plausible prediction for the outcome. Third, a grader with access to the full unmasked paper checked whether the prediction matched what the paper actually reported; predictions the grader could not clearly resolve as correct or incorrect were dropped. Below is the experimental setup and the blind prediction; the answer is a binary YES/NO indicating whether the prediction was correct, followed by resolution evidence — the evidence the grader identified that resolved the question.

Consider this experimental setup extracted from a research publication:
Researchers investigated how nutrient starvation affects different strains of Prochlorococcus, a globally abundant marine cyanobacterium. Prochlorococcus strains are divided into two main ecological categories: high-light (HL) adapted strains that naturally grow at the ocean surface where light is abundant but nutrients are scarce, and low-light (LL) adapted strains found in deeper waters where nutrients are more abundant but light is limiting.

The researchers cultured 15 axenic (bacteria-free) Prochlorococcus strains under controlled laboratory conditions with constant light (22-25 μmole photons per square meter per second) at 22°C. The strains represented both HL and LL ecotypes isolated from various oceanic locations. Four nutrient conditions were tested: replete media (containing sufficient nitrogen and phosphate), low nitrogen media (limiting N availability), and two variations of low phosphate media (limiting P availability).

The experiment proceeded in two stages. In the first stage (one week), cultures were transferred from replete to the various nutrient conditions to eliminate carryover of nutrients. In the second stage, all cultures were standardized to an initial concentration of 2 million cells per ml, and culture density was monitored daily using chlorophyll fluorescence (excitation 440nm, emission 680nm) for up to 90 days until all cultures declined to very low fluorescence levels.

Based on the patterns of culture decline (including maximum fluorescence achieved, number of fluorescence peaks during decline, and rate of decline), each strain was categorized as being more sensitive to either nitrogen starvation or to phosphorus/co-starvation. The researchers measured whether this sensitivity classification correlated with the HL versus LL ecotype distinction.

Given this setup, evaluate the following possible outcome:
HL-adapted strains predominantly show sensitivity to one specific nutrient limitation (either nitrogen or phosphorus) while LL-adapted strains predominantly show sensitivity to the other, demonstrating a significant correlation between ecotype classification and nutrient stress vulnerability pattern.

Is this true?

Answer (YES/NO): YES